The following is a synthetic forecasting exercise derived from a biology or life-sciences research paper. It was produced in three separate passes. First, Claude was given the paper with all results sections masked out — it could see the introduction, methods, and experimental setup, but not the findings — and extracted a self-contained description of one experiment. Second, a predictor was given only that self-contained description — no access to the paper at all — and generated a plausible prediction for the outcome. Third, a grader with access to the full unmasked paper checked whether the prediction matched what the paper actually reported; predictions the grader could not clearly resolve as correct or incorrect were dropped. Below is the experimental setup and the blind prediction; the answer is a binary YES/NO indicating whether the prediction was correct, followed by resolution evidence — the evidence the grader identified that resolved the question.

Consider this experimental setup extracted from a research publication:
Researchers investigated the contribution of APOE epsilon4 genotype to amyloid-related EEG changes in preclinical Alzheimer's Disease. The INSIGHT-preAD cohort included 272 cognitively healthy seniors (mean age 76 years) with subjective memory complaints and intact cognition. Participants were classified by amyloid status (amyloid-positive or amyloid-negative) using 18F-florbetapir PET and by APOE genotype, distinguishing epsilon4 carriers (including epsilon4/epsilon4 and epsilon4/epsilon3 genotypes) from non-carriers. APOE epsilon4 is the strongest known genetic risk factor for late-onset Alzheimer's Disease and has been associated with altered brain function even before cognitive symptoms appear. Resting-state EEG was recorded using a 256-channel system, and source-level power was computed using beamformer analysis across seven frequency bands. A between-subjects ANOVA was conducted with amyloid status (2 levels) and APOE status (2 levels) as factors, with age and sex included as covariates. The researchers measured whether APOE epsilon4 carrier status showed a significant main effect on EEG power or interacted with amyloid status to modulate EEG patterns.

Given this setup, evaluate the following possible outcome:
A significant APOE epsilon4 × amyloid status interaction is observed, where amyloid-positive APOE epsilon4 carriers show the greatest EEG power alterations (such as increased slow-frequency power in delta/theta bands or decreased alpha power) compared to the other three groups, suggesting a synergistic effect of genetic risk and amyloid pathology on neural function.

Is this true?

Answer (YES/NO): NO